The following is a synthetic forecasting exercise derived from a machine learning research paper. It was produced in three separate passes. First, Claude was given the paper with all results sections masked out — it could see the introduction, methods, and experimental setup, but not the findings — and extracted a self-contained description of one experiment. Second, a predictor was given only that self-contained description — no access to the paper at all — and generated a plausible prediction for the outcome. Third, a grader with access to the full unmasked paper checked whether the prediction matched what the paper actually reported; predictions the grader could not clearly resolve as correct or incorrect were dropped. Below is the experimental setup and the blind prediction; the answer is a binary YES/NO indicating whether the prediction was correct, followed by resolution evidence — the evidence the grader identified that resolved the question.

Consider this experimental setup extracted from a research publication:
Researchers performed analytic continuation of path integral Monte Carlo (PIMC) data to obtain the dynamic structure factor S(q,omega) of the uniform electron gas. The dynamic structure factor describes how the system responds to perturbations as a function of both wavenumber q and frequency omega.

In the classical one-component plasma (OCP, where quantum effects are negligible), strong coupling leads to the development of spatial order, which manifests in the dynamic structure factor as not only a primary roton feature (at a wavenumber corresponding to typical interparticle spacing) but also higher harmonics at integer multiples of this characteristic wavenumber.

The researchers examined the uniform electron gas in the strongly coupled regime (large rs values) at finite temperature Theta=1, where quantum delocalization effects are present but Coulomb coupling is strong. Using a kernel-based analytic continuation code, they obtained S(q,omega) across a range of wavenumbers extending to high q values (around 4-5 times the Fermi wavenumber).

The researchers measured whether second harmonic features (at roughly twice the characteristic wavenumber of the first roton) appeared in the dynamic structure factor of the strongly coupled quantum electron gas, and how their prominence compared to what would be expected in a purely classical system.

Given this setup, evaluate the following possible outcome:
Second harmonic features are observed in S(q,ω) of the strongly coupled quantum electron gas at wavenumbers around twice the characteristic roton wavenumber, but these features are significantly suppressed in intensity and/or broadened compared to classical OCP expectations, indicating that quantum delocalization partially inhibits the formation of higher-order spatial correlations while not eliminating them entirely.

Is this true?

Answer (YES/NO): YES